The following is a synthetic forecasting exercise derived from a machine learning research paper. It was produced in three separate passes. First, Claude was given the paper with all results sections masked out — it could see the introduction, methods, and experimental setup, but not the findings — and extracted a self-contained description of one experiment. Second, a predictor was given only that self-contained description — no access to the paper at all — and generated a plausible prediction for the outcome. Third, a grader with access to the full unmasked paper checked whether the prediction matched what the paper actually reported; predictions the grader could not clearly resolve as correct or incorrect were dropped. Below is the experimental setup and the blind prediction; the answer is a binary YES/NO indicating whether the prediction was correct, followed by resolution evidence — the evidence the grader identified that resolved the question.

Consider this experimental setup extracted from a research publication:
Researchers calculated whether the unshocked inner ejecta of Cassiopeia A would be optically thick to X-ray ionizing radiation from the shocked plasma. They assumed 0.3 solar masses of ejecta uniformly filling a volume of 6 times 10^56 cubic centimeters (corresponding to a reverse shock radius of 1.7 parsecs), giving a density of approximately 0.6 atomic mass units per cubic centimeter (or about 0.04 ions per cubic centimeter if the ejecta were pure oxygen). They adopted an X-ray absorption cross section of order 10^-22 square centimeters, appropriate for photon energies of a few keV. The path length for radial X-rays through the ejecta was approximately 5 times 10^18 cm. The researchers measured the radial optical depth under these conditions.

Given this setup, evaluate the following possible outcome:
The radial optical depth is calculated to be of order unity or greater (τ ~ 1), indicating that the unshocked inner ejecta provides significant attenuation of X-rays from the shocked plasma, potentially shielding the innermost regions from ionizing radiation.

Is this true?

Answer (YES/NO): NO